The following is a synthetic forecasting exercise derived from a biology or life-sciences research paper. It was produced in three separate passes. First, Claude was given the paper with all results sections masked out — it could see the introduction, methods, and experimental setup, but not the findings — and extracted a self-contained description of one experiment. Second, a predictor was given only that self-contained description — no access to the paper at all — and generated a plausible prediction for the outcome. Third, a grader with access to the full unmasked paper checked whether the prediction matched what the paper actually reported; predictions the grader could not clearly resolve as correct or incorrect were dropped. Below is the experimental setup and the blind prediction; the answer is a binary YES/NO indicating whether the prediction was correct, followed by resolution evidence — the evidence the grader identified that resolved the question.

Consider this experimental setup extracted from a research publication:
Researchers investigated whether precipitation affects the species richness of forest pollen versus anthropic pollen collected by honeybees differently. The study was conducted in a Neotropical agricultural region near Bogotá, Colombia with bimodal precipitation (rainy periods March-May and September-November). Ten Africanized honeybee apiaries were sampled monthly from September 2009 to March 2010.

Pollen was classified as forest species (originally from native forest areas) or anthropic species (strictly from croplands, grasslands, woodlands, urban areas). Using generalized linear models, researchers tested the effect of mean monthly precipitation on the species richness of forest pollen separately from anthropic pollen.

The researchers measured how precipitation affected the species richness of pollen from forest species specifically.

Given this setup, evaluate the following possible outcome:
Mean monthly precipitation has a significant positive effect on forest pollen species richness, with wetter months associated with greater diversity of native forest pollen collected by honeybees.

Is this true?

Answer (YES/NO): NO